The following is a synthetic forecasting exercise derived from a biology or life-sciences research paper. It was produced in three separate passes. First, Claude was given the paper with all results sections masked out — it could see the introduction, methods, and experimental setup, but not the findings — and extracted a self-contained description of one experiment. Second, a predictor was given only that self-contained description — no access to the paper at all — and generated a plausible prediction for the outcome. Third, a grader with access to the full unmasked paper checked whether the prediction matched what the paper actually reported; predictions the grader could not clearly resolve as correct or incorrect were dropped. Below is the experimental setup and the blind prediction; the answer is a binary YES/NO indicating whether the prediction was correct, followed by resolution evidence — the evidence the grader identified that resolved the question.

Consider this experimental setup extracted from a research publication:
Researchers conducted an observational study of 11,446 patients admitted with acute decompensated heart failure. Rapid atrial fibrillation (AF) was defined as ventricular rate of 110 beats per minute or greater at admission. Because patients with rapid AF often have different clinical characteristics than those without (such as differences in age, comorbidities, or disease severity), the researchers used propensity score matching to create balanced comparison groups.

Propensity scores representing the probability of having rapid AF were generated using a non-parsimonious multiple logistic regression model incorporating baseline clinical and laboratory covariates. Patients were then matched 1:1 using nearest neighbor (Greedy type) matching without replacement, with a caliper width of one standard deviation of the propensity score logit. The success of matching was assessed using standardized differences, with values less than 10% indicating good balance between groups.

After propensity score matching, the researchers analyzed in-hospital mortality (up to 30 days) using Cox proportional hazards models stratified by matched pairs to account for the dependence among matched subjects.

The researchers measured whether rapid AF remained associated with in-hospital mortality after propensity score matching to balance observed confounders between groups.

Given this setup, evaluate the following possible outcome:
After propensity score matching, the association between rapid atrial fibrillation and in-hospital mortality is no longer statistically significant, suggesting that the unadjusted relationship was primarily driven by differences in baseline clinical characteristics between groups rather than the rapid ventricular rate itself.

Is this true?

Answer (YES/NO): NO